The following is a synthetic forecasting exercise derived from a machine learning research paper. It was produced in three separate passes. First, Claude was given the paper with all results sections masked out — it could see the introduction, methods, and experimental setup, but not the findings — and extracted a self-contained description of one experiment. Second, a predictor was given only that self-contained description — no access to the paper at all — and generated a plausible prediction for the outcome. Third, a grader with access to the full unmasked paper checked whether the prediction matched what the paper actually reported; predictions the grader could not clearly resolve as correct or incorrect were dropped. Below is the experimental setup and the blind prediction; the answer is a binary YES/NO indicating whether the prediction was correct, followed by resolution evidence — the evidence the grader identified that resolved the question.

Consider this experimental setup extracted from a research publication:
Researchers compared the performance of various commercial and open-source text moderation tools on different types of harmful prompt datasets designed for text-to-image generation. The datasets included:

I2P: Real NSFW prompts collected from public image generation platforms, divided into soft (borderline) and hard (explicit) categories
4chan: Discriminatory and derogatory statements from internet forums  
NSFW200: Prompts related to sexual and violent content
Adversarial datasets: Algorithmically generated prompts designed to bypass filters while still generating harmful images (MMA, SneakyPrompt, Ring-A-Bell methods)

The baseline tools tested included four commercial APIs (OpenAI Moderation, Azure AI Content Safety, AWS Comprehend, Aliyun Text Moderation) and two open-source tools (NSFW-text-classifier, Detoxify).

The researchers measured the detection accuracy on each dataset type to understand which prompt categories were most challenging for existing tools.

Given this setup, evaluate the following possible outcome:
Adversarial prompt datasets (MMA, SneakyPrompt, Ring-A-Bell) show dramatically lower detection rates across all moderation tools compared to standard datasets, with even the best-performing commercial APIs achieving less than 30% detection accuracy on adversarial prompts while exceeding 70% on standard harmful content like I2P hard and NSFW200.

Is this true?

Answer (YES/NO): NO